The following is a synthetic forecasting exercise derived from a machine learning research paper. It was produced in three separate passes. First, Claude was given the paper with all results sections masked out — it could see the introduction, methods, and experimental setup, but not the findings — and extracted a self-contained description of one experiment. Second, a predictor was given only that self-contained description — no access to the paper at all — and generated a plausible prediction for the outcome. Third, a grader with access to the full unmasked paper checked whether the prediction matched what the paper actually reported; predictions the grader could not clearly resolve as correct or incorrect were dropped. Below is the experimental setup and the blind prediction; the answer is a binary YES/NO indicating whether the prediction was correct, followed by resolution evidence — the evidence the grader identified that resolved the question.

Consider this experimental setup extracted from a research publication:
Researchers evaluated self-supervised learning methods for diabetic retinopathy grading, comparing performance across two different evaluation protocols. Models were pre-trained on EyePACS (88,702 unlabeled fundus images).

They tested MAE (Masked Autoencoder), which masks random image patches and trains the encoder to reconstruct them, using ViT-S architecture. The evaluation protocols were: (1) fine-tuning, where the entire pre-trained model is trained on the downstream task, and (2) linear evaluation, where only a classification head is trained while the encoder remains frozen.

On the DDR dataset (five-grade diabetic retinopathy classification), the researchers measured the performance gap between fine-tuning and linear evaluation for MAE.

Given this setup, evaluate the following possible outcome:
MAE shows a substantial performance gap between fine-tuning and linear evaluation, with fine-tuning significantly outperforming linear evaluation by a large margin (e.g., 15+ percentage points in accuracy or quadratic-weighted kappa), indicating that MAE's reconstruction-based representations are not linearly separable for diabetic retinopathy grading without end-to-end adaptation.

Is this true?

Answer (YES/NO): NO